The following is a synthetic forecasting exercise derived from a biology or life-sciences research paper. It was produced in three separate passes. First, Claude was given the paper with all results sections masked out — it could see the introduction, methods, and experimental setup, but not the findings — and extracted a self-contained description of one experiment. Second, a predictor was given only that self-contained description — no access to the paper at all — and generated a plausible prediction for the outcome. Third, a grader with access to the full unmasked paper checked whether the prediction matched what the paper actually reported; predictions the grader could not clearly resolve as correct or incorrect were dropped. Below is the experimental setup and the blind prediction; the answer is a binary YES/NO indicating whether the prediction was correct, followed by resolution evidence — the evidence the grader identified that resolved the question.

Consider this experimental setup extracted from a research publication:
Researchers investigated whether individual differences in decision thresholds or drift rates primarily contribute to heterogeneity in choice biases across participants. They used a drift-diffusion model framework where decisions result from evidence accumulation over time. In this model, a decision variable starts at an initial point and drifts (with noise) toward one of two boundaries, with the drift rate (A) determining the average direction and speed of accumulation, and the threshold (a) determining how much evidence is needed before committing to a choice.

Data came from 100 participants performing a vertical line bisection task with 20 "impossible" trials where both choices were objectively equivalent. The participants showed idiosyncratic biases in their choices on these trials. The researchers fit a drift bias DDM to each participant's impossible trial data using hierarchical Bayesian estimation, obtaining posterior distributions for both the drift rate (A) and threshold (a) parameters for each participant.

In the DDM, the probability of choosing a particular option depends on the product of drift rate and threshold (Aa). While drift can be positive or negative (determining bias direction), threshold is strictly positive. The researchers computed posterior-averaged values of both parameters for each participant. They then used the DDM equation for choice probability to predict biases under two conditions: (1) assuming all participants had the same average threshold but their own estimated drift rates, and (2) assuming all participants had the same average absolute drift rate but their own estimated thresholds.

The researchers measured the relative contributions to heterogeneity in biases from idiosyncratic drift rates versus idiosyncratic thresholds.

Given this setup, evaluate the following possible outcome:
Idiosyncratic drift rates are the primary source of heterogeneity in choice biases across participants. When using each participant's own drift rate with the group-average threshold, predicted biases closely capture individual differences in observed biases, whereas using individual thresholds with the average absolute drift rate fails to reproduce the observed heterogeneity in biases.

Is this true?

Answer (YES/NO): YES